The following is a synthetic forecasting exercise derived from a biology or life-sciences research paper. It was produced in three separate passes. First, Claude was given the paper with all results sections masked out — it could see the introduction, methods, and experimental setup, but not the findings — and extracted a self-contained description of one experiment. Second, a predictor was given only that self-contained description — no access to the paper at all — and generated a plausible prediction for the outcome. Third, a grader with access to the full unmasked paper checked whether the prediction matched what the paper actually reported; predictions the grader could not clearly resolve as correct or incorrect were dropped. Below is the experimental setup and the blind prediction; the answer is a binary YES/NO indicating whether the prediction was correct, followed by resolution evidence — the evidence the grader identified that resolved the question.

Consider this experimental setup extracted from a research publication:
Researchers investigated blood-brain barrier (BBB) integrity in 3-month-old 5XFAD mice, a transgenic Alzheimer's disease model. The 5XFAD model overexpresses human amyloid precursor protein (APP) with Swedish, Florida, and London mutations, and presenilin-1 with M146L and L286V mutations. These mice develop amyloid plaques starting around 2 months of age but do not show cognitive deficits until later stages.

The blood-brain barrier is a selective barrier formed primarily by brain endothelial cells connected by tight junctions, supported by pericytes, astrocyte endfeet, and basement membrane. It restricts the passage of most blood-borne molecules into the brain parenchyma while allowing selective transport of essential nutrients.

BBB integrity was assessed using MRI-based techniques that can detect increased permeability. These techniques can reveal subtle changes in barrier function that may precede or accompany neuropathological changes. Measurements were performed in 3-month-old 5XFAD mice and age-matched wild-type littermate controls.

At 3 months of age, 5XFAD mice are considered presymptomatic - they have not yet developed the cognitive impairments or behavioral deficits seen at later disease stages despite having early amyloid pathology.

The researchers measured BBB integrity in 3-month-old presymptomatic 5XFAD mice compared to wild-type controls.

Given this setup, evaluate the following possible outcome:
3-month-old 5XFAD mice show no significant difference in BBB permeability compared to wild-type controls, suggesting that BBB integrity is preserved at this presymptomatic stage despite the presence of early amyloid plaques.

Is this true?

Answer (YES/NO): NO